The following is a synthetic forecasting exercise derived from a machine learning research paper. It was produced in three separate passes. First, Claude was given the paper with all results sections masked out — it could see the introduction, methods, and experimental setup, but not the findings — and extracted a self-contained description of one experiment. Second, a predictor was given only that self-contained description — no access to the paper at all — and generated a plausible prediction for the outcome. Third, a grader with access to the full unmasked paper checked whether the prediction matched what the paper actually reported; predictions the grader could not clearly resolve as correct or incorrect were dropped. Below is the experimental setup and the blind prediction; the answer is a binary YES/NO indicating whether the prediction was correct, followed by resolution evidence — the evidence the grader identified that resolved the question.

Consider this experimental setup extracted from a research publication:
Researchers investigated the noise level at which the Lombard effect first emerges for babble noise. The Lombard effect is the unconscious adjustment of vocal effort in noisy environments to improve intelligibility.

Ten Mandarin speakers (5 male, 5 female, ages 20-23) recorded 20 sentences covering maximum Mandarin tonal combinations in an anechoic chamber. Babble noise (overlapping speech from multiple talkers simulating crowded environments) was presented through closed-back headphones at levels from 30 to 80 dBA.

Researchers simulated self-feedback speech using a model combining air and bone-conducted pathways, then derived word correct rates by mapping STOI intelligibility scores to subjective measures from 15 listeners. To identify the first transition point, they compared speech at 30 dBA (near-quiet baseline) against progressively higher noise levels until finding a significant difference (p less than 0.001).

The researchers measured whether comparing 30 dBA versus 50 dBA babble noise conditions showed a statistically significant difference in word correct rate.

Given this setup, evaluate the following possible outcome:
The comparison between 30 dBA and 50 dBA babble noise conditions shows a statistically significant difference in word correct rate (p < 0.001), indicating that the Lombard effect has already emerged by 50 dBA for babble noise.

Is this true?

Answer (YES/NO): NO